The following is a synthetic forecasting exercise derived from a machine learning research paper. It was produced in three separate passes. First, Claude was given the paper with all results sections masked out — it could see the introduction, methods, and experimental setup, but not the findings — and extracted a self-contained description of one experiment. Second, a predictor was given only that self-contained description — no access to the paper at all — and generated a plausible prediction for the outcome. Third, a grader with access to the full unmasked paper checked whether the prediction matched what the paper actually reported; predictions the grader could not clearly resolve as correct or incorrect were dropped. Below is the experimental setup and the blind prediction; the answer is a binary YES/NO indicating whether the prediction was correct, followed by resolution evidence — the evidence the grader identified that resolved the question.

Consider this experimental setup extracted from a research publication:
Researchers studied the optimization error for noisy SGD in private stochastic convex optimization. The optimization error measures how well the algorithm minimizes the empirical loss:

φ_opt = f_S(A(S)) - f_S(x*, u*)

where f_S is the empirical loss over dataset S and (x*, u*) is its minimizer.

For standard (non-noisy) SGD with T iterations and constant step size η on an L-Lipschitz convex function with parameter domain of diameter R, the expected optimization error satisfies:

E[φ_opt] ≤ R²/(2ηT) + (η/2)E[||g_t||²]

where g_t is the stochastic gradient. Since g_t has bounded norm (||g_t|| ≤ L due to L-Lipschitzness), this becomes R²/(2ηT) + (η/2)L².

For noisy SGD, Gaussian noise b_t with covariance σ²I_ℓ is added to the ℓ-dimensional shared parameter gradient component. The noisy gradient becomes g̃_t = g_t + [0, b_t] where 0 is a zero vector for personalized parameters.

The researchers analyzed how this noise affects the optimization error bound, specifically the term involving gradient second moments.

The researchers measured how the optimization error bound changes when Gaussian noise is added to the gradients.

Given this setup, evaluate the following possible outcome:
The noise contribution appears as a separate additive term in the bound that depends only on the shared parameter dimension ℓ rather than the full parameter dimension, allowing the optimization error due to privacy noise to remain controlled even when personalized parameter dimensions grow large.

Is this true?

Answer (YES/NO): YES